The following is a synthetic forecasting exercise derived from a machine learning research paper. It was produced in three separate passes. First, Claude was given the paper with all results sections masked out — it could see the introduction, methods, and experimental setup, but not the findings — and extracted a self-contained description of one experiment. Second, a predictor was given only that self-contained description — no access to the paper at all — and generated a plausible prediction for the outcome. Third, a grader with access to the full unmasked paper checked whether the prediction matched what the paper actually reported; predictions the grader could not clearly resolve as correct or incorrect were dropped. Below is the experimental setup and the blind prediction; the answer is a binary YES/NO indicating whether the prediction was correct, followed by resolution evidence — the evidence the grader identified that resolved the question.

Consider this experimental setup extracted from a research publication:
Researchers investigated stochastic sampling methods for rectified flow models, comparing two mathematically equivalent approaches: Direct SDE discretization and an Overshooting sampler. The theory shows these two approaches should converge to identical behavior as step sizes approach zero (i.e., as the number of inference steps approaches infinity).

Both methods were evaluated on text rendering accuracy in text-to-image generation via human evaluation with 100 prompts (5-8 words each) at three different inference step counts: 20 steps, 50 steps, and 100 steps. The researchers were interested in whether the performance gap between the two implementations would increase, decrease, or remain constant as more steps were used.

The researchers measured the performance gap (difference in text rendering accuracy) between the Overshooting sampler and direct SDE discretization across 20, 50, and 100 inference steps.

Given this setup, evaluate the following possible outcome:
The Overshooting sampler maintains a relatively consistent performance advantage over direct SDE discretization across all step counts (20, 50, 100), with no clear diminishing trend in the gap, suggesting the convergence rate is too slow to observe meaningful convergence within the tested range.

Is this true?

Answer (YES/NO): NO